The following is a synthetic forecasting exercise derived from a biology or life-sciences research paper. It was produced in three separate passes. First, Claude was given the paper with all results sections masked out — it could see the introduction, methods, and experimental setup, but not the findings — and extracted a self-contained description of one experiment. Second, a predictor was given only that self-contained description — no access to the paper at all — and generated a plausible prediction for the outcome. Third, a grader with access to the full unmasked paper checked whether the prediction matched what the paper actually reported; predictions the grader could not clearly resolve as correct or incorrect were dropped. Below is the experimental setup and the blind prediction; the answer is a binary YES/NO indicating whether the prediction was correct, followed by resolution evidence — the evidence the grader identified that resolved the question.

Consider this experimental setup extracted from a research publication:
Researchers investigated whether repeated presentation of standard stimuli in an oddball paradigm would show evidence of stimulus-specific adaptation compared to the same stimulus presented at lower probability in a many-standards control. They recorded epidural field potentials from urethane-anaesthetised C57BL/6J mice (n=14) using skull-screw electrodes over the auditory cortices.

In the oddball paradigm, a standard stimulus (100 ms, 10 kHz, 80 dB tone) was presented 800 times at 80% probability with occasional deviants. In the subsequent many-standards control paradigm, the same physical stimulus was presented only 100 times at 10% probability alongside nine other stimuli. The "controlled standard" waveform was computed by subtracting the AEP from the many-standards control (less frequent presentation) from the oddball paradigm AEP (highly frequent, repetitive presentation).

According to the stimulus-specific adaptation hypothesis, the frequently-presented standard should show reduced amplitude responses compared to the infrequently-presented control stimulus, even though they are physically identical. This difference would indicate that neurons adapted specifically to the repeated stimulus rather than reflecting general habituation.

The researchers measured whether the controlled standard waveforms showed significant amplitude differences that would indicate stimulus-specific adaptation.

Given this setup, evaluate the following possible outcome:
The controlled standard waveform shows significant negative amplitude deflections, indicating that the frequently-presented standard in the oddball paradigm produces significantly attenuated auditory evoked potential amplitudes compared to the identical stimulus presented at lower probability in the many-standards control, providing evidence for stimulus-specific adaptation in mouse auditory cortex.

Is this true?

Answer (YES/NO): NO